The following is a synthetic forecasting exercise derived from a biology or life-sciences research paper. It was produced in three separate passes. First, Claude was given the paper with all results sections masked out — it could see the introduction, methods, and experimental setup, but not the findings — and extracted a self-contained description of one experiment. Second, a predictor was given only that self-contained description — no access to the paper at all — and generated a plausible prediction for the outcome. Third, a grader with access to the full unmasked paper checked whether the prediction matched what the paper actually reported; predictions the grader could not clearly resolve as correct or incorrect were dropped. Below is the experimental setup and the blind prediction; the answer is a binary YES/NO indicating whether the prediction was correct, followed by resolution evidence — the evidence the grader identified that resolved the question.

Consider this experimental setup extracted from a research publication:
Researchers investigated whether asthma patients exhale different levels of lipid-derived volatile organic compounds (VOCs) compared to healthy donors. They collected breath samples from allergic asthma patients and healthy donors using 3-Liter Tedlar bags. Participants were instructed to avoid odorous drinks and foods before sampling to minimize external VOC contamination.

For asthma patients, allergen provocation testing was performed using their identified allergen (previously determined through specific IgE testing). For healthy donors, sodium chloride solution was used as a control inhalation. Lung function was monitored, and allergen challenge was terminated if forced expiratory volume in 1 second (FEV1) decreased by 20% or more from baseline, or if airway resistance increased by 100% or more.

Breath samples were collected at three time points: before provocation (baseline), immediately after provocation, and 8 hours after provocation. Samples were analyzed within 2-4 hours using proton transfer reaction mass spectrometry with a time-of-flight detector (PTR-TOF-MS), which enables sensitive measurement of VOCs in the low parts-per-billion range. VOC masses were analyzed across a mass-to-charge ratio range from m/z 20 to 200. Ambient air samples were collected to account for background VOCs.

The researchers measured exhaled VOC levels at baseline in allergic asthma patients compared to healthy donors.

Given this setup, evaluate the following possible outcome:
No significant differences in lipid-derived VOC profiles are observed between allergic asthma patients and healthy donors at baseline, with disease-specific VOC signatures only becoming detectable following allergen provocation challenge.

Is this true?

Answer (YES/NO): NO